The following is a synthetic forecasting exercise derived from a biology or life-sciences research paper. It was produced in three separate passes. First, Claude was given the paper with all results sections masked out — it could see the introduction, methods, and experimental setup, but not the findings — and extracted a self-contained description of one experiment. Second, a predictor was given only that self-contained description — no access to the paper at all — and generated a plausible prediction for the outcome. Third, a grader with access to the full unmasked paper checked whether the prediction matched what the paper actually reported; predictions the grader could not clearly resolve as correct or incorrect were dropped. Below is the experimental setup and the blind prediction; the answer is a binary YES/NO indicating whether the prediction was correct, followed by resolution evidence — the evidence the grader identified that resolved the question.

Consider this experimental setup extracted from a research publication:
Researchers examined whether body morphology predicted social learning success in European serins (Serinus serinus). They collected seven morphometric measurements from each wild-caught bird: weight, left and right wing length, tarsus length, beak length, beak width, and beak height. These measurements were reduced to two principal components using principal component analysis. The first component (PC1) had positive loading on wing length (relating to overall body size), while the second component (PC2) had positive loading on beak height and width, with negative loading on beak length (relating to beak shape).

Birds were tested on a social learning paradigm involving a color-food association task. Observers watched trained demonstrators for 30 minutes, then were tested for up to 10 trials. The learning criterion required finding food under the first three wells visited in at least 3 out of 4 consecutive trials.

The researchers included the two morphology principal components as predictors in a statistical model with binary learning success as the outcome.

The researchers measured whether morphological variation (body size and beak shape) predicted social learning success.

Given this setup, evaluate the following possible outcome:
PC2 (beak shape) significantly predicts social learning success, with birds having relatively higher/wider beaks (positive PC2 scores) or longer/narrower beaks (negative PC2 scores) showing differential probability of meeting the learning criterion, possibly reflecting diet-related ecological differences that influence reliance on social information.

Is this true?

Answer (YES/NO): NO